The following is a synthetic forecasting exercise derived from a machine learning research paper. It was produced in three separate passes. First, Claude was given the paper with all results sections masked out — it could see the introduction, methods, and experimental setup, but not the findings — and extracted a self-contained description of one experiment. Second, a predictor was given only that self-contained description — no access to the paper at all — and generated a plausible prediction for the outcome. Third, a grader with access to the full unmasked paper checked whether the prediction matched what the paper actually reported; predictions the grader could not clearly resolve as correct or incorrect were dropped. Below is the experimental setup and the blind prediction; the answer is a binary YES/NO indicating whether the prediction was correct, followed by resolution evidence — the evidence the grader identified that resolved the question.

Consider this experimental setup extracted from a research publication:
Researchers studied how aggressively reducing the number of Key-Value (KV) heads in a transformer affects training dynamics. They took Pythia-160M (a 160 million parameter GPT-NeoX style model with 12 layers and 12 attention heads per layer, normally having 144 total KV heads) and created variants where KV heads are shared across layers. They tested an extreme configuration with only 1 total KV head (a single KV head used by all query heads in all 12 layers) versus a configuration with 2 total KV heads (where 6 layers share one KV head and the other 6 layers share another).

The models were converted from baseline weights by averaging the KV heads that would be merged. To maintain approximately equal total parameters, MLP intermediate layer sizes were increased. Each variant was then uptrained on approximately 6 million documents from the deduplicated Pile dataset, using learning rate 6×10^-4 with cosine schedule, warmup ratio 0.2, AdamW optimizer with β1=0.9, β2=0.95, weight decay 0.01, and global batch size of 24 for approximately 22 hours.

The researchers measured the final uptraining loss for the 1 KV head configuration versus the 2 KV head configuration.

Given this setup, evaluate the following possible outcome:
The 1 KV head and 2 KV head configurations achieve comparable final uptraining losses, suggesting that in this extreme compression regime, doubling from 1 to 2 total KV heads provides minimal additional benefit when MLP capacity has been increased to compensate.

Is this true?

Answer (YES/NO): NO